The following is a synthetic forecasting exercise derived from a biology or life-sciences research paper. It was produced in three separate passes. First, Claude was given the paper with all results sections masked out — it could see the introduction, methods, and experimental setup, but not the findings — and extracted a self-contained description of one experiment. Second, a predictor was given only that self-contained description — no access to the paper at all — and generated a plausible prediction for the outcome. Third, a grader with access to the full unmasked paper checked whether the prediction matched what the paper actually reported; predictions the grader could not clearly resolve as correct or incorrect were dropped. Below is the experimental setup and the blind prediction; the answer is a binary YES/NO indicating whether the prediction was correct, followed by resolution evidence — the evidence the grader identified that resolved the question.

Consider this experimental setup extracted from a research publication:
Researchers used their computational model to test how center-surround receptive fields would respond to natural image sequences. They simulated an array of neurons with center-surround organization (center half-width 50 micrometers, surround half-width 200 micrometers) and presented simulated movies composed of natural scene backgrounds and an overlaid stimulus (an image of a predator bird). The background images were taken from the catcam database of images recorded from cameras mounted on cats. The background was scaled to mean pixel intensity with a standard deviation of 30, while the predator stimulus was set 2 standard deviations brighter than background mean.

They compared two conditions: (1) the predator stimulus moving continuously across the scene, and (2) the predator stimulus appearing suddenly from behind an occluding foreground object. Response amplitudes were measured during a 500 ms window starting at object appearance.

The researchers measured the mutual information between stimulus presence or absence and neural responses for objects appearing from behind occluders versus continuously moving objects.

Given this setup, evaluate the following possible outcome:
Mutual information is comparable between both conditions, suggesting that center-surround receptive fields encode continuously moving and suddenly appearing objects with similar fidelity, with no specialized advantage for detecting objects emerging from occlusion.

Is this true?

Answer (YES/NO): NO